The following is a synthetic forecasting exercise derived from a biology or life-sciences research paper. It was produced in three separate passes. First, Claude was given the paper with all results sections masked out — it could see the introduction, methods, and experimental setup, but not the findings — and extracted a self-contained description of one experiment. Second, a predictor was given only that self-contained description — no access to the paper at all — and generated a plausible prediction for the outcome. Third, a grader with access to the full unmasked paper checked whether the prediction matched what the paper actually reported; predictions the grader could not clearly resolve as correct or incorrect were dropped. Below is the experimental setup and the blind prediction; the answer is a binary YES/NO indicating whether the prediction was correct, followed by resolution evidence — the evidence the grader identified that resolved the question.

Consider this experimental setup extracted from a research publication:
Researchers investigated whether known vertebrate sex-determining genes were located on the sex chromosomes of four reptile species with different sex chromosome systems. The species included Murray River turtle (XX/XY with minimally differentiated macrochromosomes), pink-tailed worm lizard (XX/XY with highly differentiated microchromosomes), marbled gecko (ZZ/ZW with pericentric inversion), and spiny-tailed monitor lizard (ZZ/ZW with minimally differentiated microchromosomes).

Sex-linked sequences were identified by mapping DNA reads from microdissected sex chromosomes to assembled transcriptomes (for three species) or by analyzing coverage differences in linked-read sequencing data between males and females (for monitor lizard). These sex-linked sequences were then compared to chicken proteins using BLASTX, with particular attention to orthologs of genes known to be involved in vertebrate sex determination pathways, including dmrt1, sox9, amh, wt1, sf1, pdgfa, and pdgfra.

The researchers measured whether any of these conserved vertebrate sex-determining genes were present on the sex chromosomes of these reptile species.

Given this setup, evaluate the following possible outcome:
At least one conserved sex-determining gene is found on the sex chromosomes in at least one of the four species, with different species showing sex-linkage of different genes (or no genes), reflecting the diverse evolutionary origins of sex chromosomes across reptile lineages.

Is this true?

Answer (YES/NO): YES